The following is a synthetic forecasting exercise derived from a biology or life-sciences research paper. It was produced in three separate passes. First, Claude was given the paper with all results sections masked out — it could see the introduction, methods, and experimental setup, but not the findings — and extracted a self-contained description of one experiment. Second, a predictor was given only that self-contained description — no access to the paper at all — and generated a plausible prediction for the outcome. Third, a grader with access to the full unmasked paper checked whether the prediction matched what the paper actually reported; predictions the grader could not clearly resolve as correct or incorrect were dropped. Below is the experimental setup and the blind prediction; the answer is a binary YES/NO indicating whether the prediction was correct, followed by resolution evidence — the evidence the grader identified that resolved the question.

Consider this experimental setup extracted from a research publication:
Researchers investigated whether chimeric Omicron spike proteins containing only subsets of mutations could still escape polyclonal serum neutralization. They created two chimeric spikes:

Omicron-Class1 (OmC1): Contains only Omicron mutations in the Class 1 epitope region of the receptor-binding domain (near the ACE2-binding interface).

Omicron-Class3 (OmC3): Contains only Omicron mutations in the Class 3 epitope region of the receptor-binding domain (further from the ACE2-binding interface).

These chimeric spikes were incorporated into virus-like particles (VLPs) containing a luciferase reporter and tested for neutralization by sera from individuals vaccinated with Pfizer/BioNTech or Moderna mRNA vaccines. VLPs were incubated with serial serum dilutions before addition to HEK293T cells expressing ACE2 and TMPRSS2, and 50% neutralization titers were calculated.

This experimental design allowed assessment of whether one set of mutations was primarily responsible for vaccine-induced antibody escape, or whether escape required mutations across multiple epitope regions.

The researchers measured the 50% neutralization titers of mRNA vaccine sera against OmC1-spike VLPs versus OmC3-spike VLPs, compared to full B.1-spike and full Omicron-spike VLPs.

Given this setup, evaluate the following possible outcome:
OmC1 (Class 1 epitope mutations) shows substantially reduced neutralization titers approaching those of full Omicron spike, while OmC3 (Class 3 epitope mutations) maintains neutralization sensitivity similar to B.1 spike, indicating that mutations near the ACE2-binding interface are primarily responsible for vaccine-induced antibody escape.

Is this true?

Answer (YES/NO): NO